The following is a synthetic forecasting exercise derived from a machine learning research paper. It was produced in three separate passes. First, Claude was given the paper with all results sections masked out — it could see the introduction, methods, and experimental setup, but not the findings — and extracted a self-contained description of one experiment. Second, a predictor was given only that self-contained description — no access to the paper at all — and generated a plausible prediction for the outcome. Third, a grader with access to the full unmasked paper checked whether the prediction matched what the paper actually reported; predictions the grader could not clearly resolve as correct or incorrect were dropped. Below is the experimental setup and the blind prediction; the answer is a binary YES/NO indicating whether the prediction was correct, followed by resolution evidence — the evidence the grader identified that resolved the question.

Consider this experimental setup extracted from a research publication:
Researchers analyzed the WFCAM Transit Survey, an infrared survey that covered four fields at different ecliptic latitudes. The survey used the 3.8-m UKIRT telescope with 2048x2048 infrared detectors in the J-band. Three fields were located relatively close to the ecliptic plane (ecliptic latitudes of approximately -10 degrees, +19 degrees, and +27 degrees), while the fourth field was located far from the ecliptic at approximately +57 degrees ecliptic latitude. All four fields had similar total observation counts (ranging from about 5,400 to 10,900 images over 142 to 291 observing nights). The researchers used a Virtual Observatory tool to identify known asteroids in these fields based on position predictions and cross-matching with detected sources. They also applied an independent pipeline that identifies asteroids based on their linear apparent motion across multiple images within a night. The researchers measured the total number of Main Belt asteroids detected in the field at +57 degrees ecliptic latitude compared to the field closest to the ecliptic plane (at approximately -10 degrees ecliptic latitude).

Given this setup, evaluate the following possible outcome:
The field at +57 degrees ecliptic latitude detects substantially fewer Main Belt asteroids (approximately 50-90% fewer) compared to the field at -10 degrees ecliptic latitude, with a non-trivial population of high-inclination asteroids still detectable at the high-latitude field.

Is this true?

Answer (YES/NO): NO